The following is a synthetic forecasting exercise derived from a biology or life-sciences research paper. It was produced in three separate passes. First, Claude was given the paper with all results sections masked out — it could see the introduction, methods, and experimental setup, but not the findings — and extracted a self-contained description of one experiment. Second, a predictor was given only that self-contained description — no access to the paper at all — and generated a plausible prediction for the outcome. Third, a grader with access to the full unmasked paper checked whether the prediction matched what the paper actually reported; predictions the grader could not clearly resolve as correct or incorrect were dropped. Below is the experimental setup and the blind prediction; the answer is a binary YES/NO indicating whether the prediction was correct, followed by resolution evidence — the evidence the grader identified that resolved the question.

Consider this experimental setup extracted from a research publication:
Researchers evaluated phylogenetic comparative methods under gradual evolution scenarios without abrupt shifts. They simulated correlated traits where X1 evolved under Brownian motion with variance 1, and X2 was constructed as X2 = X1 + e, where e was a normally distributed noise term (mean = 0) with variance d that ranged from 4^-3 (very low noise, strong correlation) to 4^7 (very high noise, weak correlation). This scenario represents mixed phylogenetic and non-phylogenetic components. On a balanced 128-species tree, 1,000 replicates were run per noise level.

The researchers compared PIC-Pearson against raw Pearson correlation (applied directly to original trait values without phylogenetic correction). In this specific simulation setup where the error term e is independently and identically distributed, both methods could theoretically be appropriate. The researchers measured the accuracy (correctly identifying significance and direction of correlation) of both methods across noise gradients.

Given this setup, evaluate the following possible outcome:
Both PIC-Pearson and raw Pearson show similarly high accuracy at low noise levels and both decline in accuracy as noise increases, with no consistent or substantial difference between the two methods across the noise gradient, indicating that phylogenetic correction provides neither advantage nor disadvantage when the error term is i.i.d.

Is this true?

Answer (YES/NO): NO